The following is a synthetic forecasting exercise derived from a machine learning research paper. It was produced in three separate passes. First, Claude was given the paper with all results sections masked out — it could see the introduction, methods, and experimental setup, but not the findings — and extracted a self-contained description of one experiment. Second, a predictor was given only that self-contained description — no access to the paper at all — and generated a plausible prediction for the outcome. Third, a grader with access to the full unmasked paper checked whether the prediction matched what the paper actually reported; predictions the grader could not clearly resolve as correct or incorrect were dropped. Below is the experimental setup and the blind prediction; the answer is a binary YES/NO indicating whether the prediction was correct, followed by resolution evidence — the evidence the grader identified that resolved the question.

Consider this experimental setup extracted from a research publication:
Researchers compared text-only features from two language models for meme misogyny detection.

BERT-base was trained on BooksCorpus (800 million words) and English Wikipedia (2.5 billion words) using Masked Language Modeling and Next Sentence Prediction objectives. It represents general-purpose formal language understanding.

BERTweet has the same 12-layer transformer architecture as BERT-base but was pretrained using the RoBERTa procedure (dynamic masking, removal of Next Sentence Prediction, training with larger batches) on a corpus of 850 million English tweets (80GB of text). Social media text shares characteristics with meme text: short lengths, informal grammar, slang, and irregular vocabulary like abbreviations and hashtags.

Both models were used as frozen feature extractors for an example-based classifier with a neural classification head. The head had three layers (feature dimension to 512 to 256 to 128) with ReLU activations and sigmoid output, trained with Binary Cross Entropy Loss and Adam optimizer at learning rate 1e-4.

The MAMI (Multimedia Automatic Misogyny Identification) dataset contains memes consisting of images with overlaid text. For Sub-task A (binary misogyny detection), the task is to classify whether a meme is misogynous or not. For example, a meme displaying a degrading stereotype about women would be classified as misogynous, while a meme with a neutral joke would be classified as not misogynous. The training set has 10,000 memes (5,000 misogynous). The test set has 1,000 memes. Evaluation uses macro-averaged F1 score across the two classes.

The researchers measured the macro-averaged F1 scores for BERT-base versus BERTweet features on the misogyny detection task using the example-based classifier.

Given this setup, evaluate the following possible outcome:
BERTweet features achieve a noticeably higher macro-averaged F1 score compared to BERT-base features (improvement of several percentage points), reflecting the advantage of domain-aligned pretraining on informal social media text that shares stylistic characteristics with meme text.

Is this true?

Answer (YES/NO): NO